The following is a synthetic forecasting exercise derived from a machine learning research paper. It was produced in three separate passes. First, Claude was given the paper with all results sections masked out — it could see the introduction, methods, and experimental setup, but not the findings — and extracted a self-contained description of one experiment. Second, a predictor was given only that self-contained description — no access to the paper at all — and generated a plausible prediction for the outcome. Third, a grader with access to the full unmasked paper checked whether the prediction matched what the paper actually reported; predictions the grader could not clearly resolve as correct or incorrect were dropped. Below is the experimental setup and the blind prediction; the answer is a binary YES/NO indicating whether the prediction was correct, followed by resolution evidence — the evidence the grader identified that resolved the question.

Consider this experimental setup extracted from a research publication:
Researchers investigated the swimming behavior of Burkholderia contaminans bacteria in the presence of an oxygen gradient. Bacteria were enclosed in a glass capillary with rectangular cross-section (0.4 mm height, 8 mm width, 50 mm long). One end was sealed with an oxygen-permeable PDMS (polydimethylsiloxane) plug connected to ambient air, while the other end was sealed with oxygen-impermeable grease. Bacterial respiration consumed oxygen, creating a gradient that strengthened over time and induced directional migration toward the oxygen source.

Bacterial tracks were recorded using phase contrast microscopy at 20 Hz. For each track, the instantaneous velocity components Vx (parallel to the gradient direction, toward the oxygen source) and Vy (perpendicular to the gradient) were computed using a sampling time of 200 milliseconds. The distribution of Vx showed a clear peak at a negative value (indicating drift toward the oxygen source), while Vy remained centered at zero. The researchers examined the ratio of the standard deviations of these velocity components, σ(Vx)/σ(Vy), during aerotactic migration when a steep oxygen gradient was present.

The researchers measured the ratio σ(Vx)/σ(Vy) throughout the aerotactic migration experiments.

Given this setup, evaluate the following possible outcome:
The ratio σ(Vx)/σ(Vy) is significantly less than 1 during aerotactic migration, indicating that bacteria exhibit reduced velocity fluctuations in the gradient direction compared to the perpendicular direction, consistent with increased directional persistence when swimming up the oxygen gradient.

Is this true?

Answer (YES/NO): NO